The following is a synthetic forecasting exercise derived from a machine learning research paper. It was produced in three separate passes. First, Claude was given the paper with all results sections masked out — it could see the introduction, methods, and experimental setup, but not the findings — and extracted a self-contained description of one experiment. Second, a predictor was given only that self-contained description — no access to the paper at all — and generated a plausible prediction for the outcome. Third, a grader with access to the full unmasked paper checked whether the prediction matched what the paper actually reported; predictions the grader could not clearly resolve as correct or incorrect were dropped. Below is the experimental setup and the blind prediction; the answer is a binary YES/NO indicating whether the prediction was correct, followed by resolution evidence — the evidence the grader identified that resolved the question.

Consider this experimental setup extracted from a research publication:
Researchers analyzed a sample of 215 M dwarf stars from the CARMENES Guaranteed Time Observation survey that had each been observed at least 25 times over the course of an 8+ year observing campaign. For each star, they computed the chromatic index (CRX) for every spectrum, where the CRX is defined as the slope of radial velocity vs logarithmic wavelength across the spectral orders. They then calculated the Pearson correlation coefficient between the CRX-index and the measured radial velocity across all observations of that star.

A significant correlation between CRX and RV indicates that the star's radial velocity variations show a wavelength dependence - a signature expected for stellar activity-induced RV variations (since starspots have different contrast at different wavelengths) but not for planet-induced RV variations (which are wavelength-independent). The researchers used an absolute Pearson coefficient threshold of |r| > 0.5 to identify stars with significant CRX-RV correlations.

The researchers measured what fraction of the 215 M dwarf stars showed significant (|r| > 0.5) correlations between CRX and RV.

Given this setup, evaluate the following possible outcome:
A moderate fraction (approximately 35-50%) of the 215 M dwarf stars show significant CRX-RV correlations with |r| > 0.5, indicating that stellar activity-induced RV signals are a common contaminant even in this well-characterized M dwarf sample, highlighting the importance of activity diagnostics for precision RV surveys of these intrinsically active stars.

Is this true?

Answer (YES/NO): NO